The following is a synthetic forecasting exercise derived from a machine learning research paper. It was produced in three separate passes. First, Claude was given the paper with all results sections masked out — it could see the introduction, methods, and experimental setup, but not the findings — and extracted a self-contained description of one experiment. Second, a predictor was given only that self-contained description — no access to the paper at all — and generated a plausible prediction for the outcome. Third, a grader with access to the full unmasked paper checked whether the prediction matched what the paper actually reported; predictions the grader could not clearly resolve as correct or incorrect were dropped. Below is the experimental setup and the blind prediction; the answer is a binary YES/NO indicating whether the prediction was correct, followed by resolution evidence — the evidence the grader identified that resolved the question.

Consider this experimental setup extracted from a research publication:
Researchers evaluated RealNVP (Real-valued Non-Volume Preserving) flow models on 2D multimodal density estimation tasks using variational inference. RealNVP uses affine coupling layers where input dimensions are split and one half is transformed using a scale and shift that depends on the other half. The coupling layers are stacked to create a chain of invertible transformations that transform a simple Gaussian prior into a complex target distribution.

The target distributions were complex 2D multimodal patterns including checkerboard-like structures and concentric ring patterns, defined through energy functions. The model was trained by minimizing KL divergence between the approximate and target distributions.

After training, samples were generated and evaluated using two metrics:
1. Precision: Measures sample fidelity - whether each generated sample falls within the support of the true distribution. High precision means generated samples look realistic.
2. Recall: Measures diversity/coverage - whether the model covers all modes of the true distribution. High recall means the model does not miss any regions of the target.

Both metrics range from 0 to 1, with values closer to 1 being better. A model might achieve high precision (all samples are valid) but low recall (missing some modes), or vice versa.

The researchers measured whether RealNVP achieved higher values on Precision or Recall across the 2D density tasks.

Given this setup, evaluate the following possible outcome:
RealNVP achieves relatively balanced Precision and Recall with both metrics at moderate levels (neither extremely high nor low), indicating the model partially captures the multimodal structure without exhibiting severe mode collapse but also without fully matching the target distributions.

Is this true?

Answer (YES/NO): NO